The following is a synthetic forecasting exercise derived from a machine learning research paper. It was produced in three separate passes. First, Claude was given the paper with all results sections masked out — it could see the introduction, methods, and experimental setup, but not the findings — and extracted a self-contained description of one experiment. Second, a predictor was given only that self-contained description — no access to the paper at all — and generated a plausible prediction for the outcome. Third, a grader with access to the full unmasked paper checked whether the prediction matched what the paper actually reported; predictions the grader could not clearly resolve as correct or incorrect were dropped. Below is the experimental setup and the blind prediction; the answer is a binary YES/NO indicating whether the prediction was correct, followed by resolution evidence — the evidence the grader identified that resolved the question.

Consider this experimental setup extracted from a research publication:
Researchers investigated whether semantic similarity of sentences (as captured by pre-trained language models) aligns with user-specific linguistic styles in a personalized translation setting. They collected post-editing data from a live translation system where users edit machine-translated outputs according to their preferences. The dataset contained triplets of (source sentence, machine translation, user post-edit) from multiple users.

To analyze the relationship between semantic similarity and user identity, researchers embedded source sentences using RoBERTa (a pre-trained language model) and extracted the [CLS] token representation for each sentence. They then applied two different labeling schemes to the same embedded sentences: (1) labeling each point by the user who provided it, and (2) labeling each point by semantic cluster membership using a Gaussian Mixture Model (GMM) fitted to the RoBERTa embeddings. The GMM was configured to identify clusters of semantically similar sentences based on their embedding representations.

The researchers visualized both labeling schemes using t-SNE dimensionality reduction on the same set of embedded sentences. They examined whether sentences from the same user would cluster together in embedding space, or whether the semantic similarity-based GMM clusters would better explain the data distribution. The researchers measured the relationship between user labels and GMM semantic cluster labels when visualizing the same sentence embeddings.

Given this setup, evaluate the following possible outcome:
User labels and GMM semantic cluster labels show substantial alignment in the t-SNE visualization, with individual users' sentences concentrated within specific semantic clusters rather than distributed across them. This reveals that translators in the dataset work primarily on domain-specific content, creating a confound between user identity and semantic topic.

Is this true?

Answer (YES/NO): NO